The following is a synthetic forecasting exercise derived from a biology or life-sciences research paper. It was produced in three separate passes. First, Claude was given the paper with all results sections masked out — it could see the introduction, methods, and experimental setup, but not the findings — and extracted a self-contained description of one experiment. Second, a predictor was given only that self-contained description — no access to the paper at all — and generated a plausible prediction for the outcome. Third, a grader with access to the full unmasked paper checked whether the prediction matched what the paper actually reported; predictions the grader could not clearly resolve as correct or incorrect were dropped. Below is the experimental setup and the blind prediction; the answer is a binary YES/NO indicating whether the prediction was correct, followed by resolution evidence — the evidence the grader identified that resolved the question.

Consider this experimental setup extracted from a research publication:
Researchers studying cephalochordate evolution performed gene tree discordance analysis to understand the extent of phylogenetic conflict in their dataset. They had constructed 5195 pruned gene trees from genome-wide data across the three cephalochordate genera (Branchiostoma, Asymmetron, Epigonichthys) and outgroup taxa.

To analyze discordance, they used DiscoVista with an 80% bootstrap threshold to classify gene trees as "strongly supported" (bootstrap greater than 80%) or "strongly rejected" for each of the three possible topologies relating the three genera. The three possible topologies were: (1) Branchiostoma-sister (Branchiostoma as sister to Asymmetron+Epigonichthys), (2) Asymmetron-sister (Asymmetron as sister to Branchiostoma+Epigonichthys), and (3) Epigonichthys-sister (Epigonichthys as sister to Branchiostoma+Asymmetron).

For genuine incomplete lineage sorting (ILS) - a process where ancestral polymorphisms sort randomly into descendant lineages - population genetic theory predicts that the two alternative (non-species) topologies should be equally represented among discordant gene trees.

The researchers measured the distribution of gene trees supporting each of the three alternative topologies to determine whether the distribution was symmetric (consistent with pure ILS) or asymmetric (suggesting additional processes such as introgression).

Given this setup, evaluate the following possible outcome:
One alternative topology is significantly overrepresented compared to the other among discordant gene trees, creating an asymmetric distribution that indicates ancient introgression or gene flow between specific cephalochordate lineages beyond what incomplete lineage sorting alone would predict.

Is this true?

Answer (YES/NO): YES